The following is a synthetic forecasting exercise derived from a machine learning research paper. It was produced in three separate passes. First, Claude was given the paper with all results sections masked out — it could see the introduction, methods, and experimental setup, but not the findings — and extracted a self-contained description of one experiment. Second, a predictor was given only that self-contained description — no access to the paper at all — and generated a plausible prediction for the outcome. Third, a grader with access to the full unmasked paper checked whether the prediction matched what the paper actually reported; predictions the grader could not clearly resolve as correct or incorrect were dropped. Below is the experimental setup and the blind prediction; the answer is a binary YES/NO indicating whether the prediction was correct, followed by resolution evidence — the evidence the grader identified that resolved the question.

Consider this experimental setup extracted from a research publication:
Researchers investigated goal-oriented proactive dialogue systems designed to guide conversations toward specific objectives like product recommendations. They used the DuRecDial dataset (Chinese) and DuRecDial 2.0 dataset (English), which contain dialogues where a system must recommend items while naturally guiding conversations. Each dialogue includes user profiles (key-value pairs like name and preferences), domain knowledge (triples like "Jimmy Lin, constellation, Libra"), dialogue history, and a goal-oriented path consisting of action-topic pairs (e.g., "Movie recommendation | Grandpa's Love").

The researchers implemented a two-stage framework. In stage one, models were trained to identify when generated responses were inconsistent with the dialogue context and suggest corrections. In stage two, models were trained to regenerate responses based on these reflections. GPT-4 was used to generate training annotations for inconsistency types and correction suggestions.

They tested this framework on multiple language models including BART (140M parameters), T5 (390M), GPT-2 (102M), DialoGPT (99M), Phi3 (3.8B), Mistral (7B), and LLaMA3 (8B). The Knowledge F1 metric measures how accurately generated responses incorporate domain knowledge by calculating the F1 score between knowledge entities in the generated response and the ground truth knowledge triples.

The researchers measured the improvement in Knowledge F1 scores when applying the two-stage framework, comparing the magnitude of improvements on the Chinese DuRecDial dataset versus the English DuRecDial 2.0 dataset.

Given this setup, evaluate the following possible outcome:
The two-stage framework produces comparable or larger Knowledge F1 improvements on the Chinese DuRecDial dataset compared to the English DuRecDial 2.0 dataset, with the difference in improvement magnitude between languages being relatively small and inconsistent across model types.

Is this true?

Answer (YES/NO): NO